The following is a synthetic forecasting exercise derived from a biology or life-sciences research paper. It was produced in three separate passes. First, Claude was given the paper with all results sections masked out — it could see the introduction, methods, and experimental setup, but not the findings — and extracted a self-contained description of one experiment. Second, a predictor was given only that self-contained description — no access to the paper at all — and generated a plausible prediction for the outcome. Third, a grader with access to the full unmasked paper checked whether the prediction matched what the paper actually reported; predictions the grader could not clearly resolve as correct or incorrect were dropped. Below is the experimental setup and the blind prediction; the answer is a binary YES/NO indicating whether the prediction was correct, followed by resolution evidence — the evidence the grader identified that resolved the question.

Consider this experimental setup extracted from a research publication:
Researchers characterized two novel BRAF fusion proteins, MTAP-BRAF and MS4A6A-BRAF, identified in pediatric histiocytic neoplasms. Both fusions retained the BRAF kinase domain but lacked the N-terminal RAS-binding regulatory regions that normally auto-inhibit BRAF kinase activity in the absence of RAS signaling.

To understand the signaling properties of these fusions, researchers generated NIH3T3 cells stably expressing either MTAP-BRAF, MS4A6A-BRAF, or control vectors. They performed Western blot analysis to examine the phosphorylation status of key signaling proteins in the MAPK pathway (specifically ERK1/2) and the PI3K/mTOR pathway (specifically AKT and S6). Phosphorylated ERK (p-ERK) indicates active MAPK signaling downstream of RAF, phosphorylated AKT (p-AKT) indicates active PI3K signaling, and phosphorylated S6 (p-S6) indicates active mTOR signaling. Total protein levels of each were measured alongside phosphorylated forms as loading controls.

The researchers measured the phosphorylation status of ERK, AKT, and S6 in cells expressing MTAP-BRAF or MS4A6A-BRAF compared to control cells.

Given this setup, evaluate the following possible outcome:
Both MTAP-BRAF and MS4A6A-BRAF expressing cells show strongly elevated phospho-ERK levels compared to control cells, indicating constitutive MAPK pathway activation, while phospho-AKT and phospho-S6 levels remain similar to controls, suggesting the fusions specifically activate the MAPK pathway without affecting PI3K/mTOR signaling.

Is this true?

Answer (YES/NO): NO